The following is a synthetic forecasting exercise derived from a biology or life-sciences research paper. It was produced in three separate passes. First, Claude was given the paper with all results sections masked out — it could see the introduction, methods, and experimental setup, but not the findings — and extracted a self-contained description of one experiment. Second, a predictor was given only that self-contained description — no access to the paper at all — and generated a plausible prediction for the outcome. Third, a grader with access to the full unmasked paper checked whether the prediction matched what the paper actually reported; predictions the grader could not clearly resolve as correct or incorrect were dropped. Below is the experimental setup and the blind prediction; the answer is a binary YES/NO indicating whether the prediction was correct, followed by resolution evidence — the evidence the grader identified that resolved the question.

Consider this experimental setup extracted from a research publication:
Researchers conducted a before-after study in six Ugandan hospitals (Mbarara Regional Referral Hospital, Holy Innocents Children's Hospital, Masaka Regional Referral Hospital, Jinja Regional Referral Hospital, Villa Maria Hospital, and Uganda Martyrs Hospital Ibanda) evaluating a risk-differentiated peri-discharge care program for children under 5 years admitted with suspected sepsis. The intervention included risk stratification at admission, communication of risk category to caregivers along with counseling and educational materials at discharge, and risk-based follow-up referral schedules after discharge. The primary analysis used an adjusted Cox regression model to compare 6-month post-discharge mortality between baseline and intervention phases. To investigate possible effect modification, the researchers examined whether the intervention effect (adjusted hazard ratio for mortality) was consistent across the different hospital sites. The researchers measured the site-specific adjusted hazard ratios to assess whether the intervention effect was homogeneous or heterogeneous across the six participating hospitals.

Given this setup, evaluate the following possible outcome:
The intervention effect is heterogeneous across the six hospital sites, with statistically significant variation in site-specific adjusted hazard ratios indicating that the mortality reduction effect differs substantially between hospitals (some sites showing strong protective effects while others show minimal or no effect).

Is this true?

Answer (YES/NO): NO